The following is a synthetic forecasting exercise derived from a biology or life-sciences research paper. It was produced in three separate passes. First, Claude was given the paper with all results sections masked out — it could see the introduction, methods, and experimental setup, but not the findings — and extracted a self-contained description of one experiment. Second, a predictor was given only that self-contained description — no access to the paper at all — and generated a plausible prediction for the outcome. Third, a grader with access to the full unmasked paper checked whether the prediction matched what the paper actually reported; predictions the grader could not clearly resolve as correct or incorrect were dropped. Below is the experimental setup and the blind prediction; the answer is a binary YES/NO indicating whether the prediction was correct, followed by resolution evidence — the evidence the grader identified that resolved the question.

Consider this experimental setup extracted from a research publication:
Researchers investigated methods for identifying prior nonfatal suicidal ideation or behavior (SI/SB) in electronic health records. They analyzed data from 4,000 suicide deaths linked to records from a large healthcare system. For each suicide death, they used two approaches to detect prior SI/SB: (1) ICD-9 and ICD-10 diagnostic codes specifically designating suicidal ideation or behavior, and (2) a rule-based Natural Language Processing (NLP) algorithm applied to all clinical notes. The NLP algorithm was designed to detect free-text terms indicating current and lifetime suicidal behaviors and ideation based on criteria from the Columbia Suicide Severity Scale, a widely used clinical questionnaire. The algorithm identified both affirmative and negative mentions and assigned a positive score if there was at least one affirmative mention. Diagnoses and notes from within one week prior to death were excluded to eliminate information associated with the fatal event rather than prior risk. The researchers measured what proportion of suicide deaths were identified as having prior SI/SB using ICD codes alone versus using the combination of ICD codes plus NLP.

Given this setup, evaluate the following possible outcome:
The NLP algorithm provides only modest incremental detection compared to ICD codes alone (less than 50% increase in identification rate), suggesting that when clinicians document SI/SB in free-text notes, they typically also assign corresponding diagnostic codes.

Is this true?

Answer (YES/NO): NO